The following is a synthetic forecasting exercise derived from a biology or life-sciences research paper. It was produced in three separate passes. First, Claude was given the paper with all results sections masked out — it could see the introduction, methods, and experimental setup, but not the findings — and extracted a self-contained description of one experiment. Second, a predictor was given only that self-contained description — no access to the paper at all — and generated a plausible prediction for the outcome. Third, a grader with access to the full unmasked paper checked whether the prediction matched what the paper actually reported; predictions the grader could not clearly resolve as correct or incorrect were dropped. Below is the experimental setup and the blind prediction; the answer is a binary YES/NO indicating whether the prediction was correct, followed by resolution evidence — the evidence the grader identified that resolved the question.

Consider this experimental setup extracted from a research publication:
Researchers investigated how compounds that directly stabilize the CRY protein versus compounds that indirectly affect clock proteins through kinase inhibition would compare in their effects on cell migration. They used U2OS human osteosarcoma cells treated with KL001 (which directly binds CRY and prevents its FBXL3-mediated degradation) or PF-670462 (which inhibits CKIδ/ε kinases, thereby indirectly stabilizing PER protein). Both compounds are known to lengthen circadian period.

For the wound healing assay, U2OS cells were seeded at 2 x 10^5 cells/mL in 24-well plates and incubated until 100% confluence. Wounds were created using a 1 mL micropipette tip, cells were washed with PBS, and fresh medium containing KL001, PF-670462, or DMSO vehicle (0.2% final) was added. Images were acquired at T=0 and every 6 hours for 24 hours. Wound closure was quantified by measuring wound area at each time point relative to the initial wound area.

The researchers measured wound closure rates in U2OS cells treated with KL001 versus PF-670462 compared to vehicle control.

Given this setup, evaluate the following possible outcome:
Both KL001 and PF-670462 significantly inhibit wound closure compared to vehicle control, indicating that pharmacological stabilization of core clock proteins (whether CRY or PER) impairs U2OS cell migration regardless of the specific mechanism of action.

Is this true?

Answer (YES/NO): NO